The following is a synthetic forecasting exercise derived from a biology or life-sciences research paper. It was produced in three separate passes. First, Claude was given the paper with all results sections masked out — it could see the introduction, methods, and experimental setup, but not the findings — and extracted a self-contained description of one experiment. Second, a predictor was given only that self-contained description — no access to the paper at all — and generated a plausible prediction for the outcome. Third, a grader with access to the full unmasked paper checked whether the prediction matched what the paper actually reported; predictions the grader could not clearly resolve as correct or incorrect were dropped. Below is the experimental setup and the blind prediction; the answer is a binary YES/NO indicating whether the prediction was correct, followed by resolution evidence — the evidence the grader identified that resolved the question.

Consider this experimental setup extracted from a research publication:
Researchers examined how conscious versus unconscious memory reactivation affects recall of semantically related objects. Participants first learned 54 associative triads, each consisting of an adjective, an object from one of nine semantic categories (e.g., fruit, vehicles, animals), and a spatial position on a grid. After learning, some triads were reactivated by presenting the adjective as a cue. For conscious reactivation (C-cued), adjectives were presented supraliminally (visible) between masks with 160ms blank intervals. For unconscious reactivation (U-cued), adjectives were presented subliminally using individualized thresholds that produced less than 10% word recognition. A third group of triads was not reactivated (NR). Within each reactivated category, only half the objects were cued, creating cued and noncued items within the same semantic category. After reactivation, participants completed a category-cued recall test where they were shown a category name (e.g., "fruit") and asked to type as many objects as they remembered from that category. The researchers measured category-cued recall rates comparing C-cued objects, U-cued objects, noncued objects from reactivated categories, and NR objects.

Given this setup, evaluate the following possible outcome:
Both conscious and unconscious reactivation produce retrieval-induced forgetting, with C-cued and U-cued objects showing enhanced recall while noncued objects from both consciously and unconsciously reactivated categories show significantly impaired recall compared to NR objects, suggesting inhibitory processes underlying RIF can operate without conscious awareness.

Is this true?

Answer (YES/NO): NO